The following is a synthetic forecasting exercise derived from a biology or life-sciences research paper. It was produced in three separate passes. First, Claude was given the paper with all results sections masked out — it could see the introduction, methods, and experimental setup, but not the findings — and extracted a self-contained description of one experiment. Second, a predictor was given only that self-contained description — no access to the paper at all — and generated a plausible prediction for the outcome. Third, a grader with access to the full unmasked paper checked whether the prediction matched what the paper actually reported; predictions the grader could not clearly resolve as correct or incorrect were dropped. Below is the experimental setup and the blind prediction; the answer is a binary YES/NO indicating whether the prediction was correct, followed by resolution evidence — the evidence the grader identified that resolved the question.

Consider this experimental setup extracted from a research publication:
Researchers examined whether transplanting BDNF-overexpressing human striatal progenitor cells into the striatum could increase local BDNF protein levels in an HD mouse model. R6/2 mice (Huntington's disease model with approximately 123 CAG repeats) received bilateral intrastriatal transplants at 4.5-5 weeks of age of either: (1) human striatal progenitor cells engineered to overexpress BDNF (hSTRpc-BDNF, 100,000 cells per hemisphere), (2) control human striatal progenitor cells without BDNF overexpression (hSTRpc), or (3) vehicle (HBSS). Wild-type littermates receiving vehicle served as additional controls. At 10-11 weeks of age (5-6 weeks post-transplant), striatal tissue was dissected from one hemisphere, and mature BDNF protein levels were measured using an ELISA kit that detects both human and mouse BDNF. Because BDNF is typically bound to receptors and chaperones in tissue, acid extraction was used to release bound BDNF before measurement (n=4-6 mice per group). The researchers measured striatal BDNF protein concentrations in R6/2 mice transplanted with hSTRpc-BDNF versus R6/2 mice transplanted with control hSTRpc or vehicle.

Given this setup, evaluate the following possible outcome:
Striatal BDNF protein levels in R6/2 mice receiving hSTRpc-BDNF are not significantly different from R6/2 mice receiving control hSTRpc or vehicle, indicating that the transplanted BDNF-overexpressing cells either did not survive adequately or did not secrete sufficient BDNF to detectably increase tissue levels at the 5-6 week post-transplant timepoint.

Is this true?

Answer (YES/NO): NO